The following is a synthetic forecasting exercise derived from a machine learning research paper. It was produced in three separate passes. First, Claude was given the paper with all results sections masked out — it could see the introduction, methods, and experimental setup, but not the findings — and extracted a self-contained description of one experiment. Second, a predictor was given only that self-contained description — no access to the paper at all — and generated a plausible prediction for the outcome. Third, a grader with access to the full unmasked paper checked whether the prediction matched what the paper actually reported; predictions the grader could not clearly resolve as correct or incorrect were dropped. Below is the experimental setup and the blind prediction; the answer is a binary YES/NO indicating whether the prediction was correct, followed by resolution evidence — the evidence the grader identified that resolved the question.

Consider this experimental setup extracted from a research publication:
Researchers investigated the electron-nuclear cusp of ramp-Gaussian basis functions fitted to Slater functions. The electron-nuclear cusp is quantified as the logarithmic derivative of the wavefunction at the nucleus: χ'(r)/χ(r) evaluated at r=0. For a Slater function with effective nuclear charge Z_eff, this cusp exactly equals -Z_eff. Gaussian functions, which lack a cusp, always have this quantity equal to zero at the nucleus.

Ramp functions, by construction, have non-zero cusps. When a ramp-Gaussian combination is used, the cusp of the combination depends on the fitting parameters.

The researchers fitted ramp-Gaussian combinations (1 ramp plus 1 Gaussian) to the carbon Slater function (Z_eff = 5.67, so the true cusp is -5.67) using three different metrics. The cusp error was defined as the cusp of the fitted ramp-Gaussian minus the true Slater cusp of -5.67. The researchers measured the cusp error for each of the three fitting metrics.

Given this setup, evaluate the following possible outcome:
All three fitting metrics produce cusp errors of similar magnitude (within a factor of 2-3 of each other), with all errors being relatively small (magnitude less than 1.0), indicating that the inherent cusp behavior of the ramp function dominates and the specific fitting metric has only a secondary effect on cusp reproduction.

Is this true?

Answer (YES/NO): NO